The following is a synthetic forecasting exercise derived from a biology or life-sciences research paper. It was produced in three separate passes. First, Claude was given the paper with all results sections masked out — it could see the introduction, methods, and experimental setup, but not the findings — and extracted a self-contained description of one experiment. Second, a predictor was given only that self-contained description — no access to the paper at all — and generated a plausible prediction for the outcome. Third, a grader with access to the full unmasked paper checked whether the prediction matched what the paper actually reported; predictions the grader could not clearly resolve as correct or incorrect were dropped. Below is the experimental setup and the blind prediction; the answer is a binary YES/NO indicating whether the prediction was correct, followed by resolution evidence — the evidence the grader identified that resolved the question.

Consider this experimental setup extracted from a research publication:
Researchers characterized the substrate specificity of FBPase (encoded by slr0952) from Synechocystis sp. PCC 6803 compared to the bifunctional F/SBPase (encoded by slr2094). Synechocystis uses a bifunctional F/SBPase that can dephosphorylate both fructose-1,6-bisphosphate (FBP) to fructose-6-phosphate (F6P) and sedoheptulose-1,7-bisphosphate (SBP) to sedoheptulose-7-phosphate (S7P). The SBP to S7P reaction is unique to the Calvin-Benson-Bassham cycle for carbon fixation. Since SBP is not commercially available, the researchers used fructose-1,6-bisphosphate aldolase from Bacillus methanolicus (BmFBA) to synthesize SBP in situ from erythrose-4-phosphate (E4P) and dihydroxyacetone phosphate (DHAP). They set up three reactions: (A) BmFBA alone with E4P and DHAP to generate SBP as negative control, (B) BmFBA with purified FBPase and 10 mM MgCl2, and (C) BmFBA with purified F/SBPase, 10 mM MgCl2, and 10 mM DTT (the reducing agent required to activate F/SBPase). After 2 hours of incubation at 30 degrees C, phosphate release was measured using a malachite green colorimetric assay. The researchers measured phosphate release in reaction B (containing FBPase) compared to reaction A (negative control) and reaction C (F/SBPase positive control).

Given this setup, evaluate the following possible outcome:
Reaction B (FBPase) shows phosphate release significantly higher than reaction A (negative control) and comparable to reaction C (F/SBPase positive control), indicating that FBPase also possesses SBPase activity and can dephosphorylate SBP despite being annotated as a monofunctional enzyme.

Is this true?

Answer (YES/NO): NO